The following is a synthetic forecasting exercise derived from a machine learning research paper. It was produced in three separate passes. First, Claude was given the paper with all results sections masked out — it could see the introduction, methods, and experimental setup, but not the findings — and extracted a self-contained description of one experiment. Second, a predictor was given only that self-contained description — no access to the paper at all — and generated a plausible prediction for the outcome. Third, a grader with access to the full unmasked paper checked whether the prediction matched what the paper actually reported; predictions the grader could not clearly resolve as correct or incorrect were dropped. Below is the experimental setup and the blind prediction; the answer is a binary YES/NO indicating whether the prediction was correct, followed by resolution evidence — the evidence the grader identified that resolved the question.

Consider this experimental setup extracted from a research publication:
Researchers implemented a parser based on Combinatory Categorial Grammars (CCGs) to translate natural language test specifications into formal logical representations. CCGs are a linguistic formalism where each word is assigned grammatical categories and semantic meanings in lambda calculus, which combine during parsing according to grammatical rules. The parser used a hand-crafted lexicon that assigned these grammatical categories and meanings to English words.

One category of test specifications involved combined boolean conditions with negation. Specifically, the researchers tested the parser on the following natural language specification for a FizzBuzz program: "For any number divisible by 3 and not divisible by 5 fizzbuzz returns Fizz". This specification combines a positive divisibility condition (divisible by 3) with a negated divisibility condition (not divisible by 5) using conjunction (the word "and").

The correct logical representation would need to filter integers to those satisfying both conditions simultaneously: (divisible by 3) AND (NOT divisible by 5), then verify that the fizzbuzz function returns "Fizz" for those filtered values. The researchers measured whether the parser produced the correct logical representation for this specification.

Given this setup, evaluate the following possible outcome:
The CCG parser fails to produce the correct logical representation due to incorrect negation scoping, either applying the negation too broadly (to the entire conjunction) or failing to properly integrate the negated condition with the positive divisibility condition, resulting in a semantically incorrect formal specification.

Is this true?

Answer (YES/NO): NO